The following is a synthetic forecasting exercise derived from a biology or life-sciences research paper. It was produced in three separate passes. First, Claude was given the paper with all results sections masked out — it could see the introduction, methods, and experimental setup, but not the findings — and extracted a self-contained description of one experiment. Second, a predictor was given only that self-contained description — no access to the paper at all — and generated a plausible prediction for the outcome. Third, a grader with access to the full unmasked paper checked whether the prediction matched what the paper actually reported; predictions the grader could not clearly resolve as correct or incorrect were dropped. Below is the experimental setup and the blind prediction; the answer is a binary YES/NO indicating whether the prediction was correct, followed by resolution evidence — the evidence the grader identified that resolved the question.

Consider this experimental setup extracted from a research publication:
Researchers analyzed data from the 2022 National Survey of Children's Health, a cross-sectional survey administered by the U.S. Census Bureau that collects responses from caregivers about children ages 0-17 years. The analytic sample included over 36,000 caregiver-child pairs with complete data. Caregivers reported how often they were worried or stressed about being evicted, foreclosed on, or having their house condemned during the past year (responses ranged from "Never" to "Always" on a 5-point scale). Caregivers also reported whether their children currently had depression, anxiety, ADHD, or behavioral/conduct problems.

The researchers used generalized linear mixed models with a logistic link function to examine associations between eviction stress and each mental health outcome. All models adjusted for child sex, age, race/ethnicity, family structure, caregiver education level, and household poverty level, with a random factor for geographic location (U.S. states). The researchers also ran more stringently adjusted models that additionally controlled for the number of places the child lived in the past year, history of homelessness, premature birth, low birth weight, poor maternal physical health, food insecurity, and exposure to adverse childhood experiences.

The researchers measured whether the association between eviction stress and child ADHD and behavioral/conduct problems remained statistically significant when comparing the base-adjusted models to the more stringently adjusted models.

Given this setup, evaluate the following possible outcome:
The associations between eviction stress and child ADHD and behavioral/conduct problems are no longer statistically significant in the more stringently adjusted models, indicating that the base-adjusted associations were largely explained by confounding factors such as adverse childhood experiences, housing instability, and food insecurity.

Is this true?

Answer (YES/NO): YES